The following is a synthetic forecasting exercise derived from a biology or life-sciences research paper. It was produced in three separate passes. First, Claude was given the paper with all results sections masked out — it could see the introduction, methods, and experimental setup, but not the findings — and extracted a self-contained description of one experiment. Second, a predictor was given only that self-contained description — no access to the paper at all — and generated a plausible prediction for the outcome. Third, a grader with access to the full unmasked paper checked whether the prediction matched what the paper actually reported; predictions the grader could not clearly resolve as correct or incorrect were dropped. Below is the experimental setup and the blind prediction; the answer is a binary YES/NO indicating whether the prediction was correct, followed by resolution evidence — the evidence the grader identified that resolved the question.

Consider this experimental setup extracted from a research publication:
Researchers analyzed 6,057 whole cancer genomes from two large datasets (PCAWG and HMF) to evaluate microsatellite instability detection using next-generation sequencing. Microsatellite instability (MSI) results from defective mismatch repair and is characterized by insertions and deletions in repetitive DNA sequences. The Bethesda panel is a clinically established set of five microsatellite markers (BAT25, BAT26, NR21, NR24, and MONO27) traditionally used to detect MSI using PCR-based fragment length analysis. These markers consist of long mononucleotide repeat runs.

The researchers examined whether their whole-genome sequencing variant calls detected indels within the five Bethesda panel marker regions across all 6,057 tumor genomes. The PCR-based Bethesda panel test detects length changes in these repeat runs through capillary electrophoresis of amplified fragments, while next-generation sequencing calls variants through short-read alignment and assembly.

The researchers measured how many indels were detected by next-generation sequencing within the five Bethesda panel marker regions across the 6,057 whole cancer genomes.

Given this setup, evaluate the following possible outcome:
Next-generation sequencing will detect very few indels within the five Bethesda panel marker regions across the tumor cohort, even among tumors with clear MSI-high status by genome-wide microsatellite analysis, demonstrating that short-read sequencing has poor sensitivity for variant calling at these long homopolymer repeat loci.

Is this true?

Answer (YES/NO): YES